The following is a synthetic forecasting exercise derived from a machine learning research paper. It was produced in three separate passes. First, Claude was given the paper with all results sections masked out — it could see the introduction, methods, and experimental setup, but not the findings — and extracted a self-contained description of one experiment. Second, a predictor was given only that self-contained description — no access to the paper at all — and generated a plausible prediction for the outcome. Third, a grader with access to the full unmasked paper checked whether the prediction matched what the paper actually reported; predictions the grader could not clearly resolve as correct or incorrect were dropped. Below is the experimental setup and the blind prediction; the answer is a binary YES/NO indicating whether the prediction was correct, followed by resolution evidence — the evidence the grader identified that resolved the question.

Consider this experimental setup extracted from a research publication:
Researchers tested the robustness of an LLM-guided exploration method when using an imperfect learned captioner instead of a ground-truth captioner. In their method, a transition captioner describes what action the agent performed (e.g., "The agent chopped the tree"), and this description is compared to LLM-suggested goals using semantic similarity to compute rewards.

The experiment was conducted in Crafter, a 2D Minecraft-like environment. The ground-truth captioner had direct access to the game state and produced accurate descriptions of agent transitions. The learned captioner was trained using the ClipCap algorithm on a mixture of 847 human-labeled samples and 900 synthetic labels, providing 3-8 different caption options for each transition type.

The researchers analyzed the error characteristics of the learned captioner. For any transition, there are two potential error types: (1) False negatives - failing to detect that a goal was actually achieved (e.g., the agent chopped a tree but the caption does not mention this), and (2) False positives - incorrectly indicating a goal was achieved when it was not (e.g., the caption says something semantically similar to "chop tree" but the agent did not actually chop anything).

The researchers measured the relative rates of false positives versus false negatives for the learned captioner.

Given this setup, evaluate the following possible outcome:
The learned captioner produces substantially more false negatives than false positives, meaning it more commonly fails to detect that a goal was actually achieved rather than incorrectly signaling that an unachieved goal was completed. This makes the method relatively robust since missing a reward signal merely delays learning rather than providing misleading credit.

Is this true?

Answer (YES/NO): NO